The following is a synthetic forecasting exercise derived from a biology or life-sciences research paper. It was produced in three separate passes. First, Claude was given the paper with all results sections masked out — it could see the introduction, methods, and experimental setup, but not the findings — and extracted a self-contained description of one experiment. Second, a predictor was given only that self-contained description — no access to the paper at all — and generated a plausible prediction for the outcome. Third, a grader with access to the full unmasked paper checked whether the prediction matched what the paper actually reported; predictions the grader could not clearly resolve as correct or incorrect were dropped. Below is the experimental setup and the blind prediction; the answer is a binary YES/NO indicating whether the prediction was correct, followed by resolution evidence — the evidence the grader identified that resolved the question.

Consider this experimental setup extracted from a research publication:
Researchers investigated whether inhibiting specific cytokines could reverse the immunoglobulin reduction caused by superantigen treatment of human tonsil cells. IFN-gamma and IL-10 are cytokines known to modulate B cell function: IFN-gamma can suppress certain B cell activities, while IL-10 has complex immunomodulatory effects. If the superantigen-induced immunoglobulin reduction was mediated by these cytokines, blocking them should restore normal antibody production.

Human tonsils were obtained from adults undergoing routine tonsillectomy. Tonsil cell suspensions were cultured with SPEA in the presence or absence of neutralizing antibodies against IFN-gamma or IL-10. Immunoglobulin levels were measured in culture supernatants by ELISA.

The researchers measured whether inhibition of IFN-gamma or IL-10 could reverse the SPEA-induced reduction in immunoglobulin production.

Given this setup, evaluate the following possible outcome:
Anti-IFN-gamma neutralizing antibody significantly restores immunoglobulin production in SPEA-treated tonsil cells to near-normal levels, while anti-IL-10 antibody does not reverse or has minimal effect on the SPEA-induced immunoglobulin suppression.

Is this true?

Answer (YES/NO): NO